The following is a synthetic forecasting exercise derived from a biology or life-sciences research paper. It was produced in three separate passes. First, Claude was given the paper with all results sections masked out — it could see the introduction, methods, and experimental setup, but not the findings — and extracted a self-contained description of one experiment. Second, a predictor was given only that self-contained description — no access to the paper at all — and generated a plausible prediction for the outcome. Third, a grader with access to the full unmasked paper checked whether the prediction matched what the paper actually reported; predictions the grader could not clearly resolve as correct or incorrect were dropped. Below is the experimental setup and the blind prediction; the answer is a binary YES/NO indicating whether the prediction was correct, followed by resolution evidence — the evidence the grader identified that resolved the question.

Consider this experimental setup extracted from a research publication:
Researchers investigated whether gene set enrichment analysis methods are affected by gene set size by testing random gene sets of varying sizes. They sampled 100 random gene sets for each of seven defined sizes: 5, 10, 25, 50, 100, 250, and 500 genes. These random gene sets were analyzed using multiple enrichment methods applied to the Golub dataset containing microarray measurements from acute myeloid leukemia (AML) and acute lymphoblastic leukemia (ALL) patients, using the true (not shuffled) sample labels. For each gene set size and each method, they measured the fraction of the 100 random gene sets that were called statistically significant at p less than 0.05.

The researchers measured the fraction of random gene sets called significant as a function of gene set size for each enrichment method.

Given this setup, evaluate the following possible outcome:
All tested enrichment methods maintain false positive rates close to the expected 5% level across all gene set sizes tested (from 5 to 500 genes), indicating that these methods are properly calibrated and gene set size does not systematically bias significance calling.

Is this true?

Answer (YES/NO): NO